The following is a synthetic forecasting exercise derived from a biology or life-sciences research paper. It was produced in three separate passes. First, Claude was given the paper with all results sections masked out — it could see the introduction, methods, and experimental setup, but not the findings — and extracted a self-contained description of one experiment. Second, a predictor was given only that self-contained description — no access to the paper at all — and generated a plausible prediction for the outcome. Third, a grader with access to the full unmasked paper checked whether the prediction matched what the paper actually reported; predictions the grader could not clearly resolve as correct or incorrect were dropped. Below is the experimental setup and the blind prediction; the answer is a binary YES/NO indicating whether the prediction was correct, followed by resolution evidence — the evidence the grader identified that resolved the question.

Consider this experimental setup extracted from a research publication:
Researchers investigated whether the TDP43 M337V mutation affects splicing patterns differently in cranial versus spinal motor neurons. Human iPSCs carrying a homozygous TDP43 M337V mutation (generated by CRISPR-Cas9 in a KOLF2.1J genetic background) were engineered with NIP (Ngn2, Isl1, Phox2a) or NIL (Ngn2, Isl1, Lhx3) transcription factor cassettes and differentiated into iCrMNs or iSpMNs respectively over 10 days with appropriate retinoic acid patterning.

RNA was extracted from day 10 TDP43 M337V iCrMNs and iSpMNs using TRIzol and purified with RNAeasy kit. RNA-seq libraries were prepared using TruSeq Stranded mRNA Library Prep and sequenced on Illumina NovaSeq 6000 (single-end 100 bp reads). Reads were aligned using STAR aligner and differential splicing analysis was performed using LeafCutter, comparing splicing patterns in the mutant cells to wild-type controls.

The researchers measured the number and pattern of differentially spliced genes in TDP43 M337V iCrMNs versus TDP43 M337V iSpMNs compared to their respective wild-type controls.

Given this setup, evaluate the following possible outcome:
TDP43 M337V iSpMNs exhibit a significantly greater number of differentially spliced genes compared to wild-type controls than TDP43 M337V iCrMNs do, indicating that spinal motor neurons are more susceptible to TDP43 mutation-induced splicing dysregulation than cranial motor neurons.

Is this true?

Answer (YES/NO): NO